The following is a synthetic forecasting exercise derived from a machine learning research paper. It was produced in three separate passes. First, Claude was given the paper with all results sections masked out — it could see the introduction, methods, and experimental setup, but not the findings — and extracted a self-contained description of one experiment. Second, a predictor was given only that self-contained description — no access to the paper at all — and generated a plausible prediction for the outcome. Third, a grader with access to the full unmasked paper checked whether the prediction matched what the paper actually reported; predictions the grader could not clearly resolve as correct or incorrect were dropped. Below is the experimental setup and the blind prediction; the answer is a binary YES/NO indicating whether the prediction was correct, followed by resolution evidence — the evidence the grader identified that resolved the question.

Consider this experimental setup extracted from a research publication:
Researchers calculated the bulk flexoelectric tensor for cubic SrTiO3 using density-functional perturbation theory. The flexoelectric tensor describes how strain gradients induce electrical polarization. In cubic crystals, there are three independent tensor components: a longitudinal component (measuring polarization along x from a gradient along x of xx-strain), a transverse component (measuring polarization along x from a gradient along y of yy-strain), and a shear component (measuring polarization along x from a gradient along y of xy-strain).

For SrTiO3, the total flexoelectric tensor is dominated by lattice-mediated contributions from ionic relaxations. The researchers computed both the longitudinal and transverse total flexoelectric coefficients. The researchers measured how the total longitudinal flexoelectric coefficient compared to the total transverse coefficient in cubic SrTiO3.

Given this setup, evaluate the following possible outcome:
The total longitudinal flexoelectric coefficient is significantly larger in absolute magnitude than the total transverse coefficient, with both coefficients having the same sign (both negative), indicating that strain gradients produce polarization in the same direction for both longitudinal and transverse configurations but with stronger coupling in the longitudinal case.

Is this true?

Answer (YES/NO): NO